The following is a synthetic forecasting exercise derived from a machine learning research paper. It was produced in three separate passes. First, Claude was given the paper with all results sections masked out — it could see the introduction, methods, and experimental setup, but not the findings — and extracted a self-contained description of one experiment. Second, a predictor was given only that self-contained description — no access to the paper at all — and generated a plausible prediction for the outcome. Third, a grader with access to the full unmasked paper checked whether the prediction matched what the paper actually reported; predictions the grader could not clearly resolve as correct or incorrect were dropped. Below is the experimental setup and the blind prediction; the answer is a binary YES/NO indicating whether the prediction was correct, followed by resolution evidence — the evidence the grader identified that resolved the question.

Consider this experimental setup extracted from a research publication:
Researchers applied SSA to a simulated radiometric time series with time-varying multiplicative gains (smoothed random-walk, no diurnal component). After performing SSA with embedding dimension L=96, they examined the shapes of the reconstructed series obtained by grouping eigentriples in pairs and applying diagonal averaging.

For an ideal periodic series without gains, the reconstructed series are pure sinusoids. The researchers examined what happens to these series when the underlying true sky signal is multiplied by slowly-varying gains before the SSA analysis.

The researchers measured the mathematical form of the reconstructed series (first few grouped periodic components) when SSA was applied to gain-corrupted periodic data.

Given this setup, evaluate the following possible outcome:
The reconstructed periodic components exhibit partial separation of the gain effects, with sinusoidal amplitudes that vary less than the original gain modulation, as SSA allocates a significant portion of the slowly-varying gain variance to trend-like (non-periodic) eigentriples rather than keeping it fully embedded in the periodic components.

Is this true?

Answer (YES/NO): NO